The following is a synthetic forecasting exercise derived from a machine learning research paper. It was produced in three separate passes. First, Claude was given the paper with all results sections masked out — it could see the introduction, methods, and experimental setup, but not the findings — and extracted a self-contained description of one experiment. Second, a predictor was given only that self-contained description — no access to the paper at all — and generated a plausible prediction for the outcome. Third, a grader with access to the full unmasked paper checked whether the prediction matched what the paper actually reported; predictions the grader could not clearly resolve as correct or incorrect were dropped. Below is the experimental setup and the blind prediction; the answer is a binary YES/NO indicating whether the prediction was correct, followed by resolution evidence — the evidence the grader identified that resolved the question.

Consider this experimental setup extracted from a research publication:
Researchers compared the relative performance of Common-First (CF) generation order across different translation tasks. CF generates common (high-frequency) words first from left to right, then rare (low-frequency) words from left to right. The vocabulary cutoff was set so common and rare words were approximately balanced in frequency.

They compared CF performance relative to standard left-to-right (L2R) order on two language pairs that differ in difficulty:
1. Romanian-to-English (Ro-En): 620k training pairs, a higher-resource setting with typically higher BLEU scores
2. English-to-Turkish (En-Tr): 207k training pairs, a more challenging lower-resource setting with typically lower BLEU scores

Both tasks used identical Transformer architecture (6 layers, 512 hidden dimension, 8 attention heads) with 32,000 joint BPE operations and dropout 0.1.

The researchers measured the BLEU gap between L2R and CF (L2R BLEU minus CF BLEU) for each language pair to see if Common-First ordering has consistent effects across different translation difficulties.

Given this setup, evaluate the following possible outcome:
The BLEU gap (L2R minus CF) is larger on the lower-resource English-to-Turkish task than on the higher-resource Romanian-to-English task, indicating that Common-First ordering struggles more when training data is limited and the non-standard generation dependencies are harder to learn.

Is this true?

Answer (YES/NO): YES